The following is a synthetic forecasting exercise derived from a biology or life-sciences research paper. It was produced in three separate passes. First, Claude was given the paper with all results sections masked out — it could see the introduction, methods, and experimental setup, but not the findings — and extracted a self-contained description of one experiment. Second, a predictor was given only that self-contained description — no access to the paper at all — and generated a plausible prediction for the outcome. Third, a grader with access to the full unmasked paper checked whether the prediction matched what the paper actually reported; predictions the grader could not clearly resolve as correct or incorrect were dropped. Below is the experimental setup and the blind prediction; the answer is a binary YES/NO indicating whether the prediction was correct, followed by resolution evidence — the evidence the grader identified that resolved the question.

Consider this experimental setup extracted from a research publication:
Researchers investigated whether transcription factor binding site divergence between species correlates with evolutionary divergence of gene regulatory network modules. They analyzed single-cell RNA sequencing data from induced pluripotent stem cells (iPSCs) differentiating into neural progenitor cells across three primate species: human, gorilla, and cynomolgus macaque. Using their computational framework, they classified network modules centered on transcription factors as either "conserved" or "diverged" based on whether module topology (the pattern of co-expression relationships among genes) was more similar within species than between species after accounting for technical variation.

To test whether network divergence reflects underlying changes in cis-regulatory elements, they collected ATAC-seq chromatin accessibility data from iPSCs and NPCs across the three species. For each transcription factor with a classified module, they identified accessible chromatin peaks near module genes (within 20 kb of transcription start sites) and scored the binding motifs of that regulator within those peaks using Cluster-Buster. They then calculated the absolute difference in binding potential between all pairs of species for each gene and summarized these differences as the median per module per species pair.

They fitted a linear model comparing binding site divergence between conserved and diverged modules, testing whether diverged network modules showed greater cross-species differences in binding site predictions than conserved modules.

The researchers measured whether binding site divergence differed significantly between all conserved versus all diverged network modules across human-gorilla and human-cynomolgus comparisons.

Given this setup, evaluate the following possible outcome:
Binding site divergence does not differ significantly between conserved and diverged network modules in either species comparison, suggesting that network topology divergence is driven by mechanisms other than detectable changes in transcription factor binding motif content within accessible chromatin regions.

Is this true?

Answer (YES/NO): YES